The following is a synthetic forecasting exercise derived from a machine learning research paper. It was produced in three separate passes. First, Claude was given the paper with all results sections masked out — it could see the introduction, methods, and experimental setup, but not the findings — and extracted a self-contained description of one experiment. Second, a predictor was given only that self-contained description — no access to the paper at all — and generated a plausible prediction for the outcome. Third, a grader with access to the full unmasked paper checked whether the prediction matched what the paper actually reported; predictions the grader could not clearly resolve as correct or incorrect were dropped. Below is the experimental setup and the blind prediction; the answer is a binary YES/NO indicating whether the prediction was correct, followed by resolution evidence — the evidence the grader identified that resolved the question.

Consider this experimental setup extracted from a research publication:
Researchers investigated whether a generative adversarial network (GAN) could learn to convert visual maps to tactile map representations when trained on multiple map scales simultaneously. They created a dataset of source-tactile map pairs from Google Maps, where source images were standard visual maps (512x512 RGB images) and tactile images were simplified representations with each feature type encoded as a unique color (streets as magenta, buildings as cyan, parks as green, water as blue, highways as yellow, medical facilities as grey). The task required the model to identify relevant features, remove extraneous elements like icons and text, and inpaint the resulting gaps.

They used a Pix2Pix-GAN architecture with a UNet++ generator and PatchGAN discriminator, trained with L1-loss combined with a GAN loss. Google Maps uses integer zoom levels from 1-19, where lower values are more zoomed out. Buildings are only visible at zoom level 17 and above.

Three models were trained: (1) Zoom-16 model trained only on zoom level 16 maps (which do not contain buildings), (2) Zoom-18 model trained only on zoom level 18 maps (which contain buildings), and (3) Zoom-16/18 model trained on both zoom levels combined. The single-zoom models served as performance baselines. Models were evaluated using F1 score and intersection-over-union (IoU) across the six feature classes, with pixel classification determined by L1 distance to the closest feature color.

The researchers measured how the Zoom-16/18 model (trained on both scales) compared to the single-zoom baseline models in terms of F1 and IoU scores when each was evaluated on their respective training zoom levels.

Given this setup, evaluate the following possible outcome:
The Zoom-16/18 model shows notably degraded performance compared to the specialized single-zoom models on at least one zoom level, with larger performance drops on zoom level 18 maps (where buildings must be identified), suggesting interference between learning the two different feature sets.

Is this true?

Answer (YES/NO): NO